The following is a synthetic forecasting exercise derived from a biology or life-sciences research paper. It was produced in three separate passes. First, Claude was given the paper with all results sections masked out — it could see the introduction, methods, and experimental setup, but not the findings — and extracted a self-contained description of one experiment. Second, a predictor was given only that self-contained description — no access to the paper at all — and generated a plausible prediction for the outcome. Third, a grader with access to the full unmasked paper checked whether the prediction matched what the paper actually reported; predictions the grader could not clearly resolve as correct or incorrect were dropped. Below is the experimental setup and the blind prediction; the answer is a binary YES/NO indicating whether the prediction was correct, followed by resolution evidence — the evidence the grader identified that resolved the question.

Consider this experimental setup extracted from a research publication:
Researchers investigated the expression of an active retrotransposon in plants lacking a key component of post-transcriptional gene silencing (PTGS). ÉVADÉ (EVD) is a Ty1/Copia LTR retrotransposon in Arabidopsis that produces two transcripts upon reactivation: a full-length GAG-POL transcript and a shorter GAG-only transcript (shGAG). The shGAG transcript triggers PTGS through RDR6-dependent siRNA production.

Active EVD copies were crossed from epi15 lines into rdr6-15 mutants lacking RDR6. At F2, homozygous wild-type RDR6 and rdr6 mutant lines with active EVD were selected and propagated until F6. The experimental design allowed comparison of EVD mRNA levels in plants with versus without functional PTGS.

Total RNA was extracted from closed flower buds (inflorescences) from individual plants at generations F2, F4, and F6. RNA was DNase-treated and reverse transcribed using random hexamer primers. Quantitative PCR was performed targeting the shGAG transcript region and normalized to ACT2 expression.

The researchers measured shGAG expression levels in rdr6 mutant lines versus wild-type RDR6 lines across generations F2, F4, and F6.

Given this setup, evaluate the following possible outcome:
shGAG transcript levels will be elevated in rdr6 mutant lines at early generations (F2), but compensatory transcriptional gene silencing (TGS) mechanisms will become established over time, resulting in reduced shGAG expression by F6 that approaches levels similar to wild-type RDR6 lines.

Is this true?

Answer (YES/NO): NO